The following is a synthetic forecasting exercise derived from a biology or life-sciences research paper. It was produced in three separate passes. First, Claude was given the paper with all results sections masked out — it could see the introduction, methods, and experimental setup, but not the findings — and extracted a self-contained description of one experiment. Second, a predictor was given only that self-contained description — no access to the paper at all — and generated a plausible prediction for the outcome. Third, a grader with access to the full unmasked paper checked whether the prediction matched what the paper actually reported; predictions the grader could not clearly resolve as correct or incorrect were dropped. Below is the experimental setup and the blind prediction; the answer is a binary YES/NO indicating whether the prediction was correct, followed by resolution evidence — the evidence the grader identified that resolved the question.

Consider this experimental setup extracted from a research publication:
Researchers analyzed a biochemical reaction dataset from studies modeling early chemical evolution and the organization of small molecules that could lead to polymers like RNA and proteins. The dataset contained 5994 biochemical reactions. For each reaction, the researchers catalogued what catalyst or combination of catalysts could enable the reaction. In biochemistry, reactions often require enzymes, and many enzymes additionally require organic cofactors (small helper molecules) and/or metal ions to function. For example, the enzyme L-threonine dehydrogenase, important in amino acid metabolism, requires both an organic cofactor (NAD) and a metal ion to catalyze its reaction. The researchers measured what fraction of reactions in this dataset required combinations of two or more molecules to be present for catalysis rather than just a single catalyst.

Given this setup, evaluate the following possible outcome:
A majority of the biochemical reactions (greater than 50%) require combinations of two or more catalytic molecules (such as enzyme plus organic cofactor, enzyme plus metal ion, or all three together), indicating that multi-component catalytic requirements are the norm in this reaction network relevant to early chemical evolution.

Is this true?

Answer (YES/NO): NO